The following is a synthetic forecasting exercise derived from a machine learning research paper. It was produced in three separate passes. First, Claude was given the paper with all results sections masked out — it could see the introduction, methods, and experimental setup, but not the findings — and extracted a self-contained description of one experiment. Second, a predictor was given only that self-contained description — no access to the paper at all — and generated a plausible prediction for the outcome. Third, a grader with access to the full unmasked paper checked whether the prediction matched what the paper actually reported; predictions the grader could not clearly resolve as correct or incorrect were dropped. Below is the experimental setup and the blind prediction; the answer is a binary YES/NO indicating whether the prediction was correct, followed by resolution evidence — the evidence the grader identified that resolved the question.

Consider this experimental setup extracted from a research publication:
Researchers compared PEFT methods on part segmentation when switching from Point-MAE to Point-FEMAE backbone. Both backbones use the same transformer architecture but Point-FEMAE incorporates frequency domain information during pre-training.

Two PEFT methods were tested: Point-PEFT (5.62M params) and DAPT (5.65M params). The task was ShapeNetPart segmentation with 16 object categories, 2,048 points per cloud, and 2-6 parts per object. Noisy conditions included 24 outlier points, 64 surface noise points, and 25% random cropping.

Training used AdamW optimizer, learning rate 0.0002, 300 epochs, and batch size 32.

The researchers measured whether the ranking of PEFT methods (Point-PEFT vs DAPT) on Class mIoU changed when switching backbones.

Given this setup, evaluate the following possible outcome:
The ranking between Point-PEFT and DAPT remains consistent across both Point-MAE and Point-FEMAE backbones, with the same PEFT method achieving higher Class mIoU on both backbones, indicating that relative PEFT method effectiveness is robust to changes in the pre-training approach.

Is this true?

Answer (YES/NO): YES